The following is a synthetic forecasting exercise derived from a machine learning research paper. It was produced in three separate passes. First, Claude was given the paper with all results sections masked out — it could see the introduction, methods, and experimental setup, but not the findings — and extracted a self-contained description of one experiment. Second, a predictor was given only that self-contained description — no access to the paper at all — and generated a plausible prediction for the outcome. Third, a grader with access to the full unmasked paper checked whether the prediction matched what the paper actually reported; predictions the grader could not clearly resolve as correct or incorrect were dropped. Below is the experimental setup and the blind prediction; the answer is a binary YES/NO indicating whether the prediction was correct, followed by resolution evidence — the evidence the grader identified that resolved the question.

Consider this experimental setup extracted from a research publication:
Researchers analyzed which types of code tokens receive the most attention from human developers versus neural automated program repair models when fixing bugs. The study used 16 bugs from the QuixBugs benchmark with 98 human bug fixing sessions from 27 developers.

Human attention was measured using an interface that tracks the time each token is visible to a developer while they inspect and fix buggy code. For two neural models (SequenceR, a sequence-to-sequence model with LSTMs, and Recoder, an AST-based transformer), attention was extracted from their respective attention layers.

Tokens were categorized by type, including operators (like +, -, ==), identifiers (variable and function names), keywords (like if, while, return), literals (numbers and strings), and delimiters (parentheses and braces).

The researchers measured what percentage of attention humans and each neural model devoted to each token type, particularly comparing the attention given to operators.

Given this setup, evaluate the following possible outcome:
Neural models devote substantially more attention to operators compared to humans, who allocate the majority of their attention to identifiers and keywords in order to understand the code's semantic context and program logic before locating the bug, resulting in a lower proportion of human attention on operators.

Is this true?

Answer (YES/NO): NO